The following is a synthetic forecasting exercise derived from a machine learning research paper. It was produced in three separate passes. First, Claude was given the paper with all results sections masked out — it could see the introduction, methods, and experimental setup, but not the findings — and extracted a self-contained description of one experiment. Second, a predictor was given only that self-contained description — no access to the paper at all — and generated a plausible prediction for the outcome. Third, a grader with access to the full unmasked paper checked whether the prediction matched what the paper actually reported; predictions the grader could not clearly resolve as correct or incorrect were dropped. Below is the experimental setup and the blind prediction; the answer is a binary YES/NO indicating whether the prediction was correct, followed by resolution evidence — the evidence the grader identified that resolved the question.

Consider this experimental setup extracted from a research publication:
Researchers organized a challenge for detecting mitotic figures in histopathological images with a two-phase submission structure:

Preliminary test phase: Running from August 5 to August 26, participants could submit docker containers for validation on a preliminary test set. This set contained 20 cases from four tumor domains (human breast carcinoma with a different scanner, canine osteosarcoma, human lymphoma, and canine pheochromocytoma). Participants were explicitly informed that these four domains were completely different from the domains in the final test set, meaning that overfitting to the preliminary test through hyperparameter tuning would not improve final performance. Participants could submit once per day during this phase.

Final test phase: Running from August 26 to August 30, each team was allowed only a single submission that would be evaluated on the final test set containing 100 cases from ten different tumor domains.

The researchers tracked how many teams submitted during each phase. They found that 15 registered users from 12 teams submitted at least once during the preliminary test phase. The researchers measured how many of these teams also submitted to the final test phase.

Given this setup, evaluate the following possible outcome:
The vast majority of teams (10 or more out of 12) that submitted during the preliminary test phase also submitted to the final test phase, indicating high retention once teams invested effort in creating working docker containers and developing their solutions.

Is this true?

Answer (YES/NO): NO